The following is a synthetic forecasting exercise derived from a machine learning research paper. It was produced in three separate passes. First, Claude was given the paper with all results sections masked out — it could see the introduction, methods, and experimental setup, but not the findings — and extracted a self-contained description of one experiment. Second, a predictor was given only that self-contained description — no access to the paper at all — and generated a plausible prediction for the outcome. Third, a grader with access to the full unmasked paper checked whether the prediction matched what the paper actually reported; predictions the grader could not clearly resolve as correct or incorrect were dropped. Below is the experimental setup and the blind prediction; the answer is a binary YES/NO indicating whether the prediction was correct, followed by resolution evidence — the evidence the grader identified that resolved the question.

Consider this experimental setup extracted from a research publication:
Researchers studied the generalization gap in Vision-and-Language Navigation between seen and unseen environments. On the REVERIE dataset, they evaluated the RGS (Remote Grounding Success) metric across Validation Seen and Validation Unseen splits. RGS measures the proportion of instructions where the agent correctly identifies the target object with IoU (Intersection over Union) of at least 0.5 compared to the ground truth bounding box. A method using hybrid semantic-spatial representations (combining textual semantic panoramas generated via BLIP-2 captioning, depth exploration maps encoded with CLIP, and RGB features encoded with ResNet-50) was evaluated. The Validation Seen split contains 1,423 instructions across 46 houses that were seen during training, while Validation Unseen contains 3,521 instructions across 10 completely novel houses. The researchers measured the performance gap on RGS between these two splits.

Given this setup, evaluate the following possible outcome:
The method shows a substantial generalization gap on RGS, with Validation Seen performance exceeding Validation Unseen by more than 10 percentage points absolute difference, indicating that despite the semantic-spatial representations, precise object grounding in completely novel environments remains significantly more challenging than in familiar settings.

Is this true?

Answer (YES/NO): YES